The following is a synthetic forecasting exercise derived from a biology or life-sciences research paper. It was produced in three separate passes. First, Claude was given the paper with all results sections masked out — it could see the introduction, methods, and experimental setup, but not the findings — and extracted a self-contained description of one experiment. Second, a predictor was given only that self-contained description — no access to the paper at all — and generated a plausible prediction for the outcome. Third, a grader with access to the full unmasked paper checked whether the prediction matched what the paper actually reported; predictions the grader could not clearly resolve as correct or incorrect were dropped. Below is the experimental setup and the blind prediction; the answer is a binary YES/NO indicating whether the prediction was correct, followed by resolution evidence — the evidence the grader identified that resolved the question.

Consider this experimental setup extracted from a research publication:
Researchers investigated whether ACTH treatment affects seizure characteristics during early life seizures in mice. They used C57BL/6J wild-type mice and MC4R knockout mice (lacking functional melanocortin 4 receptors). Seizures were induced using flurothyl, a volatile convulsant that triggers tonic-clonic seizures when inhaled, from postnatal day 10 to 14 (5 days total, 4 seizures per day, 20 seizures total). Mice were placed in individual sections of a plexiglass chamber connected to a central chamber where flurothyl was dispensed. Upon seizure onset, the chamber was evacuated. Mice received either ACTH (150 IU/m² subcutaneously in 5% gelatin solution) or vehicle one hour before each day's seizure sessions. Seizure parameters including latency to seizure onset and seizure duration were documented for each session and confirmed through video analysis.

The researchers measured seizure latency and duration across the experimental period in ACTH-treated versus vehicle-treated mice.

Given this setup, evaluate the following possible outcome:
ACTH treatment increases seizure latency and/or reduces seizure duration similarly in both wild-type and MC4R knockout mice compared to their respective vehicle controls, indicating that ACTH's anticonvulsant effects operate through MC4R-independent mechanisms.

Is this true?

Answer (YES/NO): NO